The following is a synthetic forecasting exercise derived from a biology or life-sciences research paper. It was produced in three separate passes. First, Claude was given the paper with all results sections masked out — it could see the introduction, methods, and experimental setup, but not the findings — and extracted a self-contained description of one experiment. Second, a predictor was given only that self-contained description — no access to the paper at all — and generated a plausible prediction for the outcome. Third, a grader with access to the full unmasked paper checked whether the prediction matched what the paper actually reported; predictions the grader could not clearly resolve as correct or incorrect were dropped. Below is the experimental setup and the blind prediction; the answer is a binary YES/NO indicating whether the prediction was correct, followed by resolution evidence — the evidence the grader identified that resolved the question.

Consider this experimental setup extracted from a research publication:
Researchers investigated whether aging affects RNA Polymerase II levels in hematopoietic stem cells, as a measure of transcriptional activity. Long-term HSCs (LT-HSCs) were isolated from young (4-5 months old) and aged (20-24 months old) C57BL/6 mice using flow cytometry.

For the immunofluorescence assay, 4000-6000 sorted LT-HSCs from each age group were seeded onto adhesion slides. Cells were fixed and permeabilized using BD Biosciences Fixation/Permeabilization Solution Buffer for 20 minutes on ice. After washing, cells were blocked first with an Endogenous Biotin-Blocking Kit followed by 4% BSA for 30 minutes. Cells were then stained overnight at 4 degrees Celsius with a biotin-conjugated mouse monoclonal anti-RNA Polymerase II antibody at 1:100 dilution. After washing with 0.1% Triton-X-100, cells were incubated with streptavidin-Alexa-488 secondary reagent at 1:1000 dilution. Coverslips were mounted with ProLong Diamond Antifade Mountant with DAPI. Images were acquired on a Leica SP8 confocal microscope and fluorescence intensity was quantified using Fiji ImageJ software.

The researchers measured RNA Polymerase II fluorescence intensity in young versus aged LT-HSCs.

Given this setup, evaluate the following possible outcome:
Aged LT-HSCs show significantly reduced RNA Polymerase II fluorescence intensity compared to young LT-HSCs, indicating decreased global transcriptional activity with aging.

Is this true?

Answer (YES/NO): NO